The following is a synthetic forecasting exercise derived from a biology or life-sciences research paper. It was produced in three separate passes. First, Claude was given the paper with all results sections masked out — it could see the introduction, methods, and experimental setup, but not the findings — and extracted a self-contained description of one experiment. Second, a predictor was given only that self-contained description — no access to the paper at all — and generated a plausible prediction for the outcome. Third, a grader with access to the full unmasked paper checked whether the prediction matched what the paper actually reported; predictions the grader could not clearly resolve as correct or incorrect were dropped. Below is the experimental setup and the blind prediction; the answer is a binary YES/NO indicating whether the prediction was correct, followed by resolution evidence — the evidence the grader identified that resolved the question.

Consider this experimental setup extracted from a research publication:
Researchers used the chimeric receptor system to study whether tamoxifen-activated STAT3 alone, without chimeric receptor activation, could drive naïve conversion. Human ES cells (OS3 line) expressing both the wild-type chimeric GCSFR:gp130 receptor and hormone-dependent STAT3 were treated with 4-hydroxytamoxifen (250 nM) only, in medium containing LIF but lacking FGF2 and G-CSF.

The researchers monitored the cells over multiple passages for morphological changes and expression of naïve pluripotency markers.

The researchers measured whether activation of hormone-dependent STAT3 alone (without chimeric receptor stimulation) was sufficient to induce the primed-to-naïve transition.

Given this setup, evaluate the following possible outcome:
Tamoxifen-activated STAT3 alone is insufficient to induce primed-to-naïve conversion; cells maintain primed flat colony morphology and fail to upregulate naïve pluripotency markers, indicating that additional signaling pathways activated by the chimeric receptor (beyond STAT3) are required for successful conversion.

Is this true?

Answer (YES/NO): NO